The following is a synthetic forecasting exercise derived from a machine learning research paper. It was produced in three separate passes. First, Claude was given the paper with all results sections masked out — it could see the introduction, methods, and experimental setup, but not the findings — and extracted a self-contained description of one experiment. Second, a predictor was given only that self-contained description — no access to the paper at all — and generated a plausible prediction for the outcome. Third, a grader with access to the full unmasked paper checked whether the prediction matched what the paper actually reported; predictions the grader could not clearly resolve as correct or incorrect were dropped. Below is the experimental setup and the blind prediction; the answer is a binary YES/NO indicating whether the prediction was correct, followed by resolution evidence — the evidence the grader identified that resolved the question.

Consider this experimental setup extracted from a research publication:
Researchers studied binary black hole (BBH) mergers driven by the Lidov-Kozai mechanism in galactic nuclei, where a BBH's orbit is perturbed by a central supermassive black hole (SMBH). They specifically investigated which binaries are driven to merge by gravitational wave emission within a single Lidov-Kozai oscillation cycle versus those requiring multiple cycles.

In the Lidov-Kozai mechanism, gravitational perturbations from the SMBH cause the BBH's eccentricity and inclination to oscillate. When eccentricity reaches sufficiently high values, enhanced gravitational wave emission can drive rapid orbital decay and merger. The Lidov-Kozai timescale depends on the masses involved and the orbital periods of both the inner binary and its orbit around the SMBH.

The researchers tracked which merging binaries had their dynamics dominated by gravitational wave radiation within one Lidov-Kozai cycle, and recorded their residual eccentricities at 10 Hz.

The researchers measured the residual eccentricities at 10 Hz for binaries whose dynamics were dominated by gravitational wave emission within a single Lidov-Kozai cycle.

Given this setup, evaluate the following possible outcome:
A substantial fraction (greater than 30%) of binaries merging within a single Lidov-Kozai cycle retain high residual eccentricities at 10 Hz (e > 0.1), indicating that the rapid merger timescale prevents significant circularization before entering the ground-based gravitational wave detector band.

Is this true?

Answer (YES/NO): YES